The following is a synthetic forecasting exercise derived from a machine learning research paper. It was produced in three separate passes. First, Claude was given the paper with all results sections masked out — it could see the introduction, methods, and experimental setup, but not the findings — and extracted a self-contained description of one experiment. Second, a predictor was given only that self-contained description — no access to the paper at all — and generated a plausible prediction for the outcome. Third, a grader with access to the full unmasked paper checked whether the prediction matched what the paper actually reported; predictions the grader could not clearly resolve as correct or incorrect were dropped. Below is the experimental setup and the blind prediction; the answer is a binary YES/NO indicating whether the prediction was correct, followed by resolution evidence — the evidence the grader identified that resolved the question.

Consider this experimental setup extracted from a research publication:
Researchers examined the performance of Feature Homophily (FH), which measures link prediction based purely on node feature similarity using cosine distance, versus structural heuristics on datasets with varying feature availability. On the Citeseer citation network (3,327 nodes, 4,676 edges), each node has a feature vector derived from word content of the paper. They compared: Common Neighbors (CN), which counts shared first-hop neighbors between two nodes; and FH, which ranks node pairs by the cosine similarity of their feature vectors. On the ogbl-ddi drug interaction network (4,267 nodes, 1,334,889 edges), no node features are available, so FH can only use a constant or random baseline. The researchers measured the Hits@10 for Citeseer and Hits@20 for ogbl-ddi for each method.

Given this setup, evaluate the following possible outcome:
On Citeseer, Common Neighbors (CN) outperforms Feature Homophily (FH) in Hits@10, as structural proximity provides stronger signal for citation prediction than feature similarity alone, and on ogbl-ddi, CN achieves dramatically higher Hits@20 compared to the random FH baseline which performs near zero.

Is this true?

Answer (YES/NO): NO